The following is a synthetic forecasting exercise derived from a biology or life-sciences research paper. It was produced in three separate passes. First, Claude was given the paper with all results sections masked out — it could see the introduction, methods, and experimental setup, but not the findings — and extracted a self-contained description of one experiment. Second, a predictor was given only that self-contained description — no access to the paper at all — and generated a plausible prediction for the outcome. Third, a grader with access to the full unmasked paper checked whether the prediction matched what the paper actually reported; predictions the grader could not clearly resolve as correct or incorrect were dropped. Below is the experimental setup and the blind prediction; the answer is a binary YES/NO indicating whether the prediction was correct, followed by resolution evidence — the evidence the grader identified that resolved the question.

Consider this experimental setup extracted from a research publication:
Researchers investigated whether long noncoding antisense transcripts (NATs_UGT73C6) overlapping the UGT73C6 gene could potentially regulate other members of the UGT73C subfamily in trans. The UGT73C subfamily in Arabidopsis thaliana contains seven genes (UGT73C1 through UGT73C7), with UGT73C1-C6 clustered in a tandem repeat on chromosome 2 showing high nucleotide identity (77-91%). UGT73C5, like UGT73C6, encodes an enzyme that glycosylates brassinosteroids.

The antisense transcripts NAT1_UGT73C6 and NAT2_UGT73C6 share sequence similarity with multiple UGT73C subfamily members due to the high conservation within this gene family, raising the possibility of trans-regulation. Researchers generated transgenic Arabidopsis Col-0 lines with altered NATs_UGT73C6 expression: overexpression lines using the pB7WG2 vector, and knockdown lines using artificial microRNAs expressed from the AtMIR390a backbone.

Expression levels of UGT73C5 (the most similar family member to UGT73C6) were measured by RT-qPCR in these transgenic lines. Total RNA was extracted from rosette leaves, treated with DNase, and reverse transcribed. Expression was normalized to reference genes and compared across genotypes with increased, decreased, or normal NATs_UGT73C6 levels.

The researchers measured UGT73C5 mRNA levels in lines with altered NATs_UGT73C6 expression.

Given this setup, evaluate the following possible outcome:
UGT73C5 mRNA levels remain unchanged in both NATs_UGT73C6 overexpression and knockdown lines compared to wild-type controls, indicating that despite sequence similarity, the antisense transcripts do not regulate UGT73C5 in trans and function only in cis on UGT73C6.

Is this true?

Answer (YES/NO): NO